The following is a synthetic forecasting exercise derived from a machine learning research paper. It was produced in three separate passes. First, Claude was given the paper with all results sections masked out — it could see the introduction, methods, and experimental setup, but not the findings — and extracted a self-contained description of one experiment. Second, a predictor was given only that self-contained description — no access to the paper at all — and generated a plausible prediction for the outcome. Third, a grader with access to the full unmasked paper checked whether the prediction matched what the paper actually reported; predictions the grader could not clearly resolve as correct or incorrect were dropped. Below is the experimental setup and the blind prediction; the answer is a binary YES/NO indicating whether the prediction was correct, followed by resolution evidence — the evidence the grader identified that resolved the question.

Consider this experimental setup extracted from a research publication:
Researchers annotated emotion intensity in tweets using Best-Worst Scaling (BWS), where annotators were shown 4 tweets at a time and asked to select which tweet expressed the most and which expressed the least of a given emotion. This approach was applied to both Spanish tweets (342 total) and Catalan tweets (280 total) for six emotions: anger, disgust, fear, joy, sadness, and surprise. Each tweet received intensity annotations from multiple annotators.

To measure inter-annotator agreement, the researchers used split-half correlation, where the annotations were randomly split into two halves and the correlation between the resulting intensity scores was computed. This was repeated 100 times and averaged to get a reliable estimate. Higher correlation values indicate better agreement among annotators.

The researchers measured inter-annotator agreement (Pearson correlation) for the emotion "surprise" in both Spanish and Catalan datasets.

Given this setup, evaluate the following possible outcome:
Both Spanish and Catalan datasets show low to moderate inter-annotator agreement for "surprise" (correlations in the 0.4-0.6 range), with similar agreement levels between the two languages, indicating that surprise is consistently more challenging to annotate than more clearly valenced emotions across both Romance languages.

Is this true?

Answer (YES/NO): NO